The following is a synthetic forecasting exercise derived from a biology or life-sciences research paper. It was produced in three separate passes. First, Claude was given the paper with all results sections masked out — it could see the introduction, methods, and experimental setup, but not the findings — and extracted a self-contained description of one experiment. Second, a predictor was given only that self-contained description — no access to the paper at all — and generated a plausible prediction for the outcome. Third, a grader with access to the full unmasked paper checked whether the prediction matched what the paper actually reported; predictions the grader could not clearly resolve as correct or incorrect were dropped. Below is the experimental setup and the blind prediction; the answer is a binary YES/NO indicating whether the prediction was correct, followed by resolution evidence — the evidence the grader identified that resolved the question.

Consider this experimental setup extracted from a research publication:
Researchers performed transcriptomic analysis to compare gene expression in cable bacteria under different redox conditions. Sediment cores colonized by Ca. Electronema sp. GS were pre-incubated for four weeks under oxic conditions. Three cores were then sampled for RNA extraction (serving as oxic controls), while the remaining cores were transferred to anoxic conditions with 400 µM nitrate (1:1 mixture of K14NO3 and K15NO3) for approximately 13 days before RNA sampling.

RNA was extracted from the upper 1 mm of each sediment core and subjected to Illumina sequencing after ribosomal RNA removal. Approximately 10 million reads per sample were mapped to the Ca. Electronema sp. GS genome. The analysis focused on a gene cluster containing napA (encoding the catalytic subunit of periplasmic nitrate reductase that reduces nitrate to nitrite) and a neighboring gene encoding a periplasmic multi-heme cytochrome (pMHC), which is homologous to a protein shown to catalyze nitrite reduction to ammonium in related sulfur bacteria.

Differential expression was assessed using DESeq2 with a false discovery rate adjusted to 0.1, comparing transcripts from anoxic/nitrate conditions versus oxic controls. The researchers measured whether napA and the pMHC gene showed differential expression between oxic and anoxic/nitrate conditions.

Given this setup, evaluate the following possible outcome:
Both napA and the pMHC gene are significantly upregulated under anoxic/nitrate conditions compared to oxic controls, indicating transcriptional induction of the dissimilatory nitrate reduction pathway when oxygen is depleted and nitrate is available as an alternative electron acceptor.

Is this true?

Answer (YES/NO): NO